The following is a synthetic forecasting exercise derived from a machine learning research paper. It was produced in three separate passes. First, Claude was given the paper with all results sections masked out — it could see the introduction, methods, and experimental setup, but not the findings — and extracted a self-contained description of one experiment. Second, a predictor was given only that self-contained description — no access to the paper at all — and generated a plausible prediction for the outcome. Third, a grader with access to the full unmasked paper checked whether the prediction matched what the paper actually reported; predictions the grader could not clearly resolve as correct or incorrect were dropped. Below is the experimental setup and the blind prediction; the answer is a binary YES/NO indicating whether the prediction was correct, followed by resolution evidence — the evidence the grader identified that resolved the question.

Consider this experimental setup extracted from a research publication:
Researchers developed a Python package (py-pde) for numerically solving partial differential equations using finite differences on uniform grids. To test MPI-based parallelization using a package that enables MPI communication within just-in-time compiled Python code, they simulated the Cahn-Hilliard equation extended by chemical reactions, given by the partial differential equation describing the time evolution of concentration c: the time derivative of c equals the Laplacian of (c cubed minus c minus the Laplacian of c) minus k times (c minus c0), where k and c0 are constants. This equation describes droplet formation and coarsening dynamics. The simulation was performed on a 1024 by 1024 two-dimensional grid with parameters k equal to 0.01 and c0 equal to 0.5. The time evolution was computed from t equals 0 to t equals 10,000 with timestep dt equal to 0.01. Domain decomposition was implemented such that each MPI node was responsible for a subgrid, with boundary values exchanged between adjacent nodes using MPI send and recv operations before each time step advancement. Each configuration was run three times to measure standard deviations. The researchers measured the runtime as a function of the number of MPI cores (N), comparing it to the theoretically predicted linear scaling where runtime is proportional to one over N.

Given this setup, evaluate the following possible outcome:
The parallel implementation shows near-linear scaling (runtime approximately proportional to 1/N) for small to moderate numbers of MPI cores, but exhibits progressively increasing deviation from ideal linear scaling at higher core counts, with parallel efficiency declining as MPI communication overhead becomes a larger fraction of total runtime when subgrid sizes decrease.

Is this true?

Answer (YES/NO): NO